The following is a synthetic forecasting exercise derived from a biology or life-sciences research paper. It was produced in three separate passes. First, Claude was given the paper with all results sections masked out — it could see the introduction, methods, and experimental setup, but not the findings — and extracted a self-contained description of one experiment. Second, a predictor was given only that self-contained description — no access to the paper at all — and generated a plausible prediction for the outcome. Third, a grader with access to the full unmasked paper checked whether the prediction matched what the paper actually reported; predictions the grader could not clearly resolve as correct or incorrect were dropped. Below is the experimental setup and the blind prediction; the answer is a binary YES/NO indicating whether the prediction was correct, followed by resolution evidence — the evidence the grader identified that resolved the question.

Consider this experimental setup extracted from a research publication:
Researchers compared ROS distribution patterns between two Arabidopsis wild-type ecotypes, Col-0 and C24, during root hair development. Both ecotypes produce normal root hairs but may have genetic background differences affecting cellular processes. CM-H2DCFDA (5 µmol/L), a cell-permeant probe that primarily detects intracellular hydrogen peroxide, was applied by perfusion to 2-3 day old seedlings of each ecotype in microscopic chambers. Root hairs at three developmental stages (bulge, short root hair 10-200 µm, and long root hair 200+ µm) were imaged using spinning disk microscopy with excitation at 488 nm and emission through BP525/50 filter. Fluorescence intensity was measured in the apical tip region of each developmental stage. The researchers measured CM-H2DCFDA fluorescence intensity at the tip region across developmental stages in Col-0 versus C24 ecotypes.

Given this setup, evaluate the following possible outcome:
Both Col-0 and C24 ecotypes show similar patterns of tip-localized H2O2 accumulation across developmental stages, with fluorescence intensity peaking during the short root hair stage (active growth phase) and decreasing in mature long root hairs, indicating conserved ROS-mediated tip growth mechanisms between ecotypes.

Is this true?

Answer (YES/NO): NO